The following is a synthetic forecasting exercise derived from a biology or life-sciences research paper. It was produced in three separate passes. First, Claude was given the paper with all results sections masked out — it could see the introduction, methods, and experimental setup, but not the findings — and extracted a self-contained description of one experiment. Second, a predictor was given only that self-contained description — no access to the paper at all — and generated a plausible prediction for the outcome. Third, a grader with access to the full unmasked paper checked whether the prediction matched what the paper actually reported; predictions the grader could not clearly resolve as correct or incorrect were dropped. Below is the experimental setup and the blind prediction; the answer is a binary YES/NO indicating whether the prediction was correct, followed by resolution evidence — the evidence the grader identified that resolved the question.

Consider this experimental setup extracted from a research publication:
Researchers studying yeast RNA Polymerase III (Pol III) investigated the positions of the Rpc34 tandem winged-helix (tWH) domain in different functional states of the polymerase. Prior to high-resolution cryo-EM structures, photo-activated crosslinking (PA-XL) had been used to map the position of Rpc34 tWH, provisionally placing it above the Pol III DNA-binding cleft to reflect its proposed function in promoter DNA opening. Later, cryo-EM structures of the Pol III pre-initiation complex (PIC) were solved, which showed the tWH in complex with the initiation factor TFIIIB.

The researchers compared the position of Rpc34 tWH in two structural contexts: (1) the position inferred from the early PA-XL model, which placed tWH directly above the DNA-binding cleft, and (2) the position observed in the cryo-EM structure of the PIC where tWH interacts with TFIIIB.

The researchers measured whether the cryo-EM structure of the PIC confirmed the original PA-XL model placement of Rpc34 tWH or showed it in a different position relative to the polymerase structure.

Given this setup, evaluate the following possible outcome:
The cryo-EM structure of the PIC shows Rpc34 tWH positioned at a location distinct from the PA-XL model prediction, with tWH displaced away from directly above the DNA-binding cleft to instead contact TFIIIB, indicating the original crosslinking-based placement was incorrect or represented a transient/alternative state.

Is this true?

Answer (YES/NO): YES